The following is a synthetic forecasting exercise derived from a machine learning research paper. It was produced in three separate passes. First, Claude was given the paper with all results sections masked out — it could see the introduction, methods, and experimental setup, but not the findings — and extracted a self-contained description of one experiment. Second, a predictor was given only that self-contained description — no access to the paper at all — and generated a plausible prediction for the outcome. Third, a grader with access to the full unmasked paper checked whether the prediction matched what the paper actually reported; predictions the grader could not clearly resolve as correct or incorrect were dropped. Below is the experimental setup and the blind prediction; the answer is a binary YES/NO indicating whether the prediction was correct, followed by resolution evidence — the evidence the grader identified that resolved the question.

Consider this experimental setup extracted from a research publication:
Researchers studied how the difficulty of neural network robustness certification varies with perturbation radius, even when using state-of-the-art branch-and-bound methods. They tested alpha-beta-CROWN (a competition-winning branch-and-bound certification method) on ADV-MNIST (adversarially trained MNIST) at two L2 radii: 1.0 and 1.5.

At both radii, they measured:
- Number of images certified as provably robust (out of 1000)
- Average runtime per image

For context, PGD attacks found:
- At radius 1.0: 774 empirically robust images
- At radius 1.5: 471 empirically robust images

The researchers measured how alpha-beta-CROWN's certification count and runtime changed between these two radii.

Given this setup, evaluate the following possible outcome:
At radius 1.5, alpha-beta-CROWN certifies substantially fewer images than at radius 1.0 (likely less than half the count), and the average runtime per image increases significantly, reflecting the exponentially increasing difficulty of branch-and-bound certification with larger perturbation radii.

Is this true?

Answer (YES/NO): YES